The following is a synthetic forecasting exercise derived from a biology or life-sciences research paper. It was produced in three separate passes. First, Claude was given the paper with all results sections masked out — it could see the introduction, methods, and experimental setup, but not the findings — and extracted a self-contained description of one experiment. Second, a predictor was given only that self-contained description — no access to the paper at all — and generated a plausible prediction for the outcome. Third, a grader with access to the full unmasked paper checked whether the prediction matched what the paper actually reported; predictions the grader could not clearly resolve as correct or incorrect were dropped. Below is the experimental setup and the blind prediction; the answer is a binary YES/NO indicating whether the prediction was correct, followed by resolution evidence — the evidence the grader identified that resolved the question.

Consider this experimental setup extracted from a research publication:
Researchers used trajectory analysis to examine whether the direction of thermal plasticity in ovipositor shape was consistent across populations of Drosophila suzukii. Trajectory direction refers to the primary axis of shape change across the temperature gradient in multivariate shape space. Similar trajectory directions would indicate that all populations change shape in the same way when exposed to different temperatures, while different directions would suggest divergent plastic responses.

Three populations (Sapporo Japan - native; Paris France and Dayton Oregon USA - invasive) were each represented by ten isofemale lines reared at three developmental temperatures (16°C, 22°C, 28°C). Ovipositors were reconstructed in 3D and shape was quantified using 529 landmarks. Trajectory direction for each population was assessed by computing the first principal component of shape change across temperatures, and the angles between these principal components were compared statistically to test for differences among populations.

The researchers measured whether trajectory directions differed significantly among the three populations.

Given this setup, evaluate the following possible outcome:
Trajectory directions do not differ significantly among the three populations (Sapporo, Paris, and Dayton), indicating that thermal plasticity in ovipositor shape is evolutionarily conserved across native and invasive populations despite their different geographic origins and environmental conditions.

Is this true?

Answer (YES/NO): YES